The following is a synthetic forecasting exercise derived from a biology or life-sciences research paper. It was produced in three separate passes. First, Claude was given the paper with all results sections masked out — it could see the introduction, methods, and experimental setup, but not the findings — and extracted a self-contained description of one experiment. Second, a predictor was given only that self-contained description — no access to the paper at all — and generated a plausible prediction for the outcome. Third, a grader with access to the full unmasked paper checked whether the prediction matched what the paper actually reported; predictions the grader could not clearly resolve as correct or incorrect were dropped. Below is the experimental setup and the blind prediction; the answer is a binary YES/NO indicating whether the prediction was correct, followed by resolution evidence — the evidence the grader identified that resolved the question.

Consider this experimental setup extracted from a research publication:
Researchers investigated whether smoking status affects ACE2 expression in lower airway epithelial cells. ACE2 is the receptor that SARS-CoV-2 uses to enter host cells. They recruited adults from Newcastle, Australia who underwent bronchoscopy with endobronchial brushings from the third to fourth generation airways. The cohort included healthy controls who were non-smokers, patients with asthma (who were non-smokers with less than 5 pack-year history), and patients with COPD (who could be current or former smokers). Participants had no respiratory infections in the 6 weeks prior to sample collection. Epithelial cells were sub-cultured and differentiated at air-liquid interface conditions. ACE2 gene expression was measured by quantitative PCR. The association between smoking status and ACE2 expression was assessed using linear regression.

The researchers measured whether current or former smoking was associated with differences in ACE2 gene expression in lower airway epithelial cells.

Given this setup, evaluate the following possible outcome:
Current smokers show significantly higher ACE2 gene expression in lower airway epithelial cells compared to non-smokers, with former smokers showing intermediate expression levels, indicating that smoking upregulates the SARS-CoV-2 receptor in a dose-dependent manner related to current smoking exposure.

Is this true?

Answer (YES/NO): NO